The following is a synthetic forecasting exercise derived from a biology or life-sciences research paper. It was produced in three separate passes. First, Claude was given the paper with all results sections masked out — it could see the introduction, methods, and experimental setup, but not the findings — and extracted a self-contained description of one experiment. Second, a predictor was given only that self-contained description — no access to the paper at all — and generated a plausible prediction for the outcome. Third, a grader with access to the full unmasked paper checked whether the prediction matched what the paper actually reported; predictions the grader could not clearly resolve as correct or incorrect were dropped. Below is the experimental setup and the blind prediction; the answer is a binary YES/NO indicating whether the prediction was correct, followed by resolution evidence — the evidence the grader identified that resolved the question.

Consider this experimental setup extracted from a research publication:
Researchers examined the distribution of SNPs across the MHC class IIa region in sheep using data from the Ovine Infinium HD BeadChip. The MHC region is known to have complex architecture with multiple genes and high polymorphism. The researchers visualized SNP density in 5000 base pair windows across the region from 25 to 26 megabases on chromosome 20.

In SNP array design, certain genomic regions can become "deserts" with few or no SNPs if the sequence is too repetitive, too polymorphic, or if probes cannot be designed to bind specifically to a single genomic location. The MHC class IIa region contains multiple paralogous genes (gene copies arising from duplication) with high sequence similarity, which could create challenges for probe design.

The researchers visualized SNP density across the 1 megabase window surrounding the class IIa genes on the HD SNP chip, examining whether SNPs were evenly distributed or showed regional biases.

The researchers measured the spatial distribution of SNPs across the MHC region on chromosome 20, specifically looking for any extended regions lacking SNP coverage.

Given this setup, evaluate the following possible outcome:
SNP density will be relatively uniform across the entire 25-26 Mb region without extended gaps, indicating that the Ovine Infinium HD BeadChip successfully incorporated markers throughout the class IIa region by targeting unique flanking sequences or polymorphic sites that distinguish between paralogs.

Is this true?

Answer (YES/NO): NO